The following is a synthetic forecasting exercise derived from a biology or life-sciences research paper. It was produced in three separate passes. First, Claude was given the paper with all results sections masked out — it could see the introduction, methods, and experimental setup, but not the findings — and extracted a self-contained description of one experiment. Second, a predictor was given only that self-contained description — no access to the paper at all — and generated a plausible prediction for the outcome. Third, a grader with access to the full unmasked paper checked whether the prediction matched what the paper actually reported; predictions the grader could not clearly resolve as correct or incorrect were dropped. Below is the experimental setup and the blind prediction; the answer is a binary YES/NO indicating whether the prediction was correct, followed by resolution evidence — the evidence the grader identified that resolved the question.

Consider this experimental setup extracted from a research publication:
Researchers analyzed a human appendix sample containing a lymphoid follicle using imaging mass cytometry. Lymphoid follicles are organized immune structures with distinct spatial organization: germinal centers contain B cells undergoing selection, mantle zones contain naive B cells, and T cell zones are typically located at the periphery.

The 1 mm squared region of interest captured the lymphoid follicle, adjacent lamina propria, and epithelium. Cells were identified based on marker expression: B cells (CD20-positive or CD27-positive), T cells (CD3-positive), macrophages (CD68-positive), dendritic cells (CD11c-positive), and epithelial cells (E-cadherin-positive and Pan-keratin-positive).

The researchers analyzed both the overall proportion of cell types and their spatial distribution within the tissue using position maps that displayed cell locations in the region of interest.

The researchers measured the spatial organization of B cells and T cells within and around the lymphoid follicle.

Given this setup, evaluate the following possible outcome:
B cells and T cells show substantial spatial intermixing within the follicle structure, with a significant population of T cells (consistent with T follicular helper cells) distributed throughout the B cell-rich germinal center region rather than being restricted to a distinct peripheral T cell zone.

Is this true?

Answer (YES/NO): YES